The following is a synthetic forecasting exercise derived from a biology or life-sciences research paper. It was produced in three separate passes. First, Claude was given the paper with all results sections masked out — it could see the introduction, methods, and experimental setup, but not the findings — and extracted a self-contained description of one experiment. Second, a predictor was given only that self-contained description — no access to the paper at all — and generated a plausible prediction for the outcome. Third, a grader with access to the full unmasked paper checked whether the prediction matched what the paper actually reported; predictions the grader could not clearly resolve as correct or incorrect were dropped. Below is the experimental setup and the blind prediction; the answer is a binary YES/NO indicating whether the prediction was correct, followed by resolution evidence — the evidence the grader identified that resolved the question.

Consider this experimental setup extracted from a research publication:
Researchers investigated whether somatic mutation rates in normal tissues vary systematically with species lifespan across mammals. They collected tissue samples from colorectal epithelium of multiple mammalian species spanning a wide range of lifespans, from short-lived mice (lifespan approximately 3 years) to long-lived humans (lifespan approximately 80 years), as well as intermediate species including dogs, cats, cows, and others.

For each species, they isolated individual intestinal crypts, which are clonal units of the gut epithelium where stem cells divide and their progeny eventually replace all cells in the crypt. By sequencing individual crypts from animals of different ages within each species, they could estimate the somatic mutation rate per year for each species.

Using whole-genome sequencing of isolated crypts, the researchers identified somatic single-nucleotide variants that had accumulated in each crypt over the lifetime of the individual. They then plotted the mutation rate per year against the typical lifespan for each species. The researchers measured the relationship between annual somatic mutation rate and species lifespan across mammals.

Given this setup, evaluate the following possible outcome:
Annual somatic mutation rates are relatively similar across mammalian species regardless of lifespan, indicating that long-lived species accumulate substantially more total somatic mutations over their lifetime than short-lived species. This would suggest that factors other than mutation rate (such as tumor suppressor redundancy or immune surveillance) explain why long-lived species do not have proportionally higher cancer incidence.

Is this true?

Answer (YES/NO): NO